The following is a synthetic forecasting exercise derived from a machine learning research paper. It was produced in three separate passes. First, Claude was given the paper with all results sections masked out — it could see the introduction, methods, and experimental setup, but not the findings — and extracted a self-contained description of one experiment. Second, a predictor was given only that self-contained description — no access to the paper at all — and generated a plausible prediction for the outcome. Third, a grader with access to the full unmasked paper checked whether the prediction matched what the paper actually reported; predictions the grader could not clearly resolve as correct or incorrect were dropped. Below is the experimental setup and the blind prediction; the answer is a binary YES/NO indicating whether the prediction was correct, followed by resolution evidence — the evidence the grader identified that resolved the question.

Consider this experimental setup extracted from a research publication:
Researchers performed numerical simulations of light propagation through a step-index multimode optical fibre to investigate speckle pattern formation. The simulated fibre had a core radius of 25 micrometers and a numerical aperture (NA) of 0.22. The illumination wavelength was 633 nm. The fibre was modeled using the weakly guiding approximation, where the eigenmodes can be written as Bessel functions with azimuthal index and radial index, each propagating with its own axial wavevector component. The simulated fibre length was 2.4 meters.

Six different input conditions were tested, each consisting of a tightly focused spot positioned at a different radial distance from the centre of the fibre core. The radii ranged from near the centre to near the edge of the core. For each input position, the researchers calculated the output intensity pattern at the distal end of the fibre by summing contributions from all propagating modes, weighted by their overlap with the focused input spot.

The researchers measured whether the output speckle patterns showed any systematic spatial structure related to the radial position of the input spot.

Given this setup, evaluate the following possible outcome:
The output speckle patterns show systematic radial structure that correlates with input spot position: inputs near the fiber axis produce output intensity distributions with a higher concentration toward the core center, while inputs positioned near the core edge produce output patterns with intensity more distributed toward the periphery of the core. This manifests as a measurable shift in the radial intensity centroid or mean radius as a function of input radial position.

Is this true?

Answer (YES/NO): YES